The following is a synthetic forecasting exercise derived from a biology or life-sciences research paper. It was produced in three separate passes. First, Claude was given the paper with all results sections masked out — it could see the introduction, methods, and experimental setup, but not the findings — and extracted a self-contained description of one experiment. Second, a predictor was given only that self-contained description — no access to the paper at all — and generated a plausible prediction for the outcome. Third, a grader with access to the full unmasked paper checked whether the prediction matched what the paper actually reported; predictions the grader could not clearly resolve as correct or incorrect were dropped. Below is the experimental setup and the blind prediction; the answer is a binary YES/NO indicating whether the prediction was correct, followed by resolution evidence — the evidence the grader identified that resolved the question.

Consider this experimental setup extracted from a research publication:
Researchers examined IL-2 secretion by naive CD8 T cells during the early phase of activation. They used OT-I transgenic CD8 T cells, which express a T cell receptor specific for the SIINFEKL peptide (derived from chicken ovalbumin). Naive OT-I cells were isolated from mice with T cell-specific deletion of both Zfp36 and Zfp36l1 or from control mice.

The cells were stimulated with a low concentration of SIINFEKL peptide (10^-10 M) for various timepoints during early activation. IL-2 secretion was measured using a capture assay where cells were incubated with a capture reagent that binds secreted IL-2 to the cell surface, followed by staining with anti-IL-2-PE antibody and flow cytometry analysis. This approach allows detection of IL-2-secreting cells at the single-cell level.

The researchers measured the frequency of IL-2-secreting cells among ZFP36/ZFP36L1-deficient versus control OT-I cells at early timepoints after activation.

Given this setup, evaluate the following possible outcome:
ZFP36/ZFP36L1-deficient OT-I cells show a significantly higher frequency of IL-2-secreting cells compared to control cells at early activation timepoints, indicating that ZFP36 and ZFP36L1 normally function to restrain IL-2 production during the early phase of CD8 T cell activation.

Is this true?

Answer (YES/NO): YES